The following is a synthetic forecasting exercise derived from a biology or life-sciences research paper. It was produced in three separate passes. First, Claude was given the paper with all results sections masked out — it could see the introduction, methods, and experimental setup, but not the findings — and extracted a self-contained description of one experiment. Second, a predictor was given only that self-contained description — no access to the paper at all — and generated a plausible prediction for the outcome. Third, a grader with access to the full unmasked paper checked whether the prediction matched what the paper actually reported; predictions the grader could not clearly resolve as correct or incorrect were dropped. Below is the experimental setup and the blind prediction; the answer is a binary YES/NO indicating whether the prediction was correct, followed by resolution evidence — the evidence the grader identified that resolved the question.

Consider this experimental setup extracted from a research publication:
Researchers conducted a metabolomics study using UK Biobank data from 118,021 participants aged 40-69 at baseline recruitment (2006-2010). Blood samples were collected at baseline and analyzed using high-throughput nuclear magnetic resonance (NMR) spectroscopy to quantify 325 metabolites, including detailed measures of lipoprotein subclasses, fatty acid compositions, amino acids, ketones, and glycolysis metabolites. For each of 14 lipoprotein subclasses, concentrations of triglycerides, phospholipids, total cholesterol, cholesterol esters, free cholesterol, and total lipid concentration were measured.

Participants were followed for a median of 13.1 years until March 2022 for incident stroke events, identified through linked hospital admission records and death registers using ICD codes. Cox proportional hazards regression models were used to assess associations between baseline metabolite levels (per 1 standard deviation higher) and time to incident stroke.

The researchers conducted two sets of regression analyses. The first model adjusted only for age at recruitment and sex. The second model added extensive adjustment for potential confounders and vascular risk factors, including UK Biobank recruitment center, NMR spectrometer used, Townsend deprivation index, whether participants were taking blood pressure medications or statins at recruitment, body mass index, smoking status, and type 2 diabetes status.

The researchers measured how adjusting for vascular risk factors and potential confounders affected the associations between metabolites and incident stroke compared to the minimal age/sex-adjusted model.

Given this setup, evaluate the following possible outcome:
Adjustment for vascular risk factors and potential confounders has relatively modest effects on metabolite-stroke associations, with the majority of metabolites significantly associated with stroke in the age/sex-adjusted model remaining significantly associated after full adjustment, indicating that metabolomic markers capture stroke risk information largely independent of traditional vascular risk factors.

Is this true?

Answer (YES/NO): NO